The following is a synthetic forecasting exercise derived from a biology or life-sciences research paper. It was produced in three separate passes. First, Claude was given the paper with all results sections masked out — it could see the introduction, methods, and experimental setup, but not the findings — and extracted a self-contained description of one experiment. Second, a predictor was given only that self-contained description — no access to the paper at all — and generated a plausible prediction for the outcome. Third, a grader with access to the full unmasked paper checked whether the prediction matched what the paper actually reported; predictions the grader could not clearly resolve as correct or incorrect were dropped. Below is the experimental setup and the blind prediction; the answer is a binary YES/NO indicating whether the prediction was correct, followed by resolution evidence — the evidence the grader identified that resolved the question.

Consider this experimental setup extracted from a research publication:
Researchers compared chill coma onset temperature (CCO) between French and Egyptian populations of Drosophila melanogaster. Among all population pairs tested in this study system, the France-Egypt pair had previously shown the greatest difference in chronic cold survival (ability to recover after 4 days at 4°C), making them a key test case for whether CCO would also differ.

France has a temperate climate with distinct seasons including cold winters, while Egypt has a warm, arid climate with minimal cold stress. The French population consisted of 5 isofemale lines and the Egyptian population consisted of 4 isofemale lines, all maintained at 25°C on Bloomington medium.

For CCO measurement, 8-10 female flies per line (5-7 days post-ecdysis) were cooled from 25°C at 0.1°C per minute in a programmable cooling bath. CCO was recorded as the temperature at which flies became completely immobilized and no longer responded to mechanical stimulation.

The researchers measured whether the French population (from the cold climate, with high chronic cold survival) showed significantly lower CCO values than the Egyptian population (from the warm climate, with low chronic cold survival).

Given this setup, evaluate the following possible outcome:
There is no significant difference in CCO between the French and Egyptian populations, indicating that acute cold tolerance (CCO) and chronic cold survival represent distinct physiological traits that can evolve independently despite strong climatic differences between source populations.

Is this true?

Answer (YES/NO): YES